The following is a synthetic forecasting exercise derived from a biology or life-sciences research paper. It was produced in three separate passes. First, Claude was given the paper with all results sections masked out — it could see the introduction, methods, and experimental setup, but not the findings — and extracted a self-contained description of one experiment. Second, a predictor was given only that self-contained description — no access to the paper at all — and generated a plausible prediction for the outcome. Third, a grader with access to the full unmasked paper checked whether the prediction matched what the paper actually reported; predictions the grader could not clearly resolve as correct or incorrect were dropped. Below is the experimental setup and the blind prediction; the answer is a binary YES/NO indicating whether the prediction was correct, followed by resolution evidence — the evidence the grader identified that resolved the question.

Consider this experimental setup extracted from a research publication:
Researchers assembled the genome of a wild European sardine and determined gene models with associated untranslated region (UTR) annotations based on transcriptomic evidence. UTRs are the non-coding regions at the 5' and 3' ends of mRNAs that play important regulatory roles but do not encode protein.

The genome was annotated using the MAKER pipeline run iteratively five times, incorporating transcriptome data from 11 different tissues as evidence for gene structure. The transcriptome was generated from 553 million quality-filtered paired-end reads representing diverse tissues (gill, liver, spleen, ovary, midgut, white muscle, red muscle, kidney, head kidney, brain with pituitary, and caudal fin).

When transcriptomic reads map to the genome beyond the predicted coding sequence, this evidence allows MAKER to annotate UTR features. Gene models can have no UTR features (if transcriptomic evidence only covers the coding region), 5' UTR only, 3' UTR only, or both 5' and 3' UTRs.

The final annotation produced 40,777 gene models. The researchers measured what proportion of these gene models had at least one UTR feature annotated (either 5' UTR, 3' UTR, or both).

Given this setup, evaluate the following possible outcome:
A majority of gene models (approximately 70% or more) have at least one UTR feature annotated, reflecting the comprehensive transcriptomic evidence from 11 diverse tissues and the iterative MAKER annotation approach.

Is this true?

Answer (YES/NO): NO